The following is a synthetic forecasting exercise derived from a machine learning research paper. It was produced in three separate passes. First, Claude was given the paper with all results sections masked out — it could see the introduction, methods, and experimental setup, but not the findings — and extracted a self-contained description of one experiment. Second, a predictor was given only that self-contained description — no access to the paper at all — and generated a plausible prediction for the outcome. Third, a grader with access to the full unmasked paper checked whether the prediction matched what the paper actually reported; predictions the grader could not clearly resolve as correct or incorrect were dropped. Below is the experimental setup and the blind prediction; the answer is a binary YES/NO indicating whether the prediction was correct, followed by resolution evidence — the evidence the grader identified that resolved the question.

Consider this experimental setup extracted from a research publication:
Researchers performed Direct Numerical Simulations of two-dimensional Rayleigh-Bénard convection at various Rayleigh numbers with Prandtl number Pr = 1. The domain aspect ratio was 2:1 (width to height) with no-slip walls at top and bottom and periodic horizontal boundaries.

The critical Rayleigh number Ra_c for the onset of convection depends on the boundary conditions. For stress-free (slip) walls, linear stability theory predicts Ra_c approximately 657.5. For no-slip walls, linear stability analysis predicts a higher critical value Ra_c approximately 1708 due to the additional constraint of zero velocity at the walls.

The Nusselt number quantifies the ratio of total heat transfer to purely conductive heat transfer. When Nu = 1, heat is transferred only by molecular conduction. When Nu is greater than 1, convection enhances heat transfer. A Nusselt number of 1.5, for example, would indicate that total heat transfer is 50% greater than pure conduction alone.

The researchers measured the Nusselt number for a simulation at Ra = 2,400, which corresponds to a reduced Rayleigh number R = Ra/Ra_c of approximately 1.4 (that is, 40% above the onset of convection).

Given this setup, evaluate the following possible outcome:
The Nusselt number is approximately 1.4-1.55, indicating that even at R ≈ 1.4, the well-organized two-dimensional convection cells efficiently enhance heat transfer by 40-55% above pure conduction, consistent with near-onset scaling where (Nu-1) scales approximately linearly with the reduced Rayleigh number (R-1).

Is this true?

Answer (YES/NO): YES